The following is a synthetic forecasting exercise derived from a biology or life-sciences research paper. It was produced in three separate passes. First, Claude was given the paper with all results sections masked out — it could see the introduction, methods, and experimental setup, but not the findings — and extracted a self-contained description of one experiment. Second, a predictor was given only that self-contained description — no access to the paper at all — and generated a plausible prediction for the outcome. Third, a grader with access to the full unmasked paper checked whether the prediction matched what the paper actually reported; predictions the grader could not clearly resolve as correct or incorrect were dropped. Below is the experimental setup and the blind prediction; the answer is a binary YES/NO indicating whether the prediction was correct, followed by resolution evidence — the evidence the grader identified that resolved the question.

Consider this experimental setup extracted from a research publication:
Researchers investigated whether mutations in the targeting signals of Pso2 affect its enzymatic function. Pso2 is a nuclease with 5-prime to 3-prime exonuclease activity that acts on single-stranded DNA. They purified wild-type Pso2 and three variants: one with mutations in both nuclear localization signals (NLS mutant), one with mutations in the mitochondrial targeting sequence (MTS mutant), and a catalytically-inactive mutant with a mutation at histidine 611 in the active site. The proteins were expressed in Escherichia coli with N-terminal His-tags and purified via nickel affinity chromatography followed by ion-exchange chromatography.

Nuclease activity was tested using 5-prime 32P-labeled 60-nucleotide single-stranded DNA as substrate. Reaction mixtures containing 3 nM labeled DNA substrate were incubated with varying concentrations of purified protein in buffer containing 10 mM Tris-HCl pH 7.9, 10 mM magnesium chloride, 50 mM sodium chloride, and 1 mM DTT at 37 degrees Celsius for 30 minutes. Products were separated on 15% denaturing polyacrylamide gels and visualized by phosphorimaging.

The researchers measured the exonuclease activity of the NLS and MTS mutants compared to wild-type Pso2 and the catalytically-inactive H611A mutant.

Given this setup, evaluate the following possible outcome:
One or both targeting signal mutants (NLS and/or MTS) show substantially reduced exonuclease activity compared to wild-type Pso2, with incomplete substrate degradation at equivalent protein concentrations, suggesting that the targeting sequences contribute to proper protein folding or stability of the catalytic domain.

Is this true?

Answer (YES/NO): NO